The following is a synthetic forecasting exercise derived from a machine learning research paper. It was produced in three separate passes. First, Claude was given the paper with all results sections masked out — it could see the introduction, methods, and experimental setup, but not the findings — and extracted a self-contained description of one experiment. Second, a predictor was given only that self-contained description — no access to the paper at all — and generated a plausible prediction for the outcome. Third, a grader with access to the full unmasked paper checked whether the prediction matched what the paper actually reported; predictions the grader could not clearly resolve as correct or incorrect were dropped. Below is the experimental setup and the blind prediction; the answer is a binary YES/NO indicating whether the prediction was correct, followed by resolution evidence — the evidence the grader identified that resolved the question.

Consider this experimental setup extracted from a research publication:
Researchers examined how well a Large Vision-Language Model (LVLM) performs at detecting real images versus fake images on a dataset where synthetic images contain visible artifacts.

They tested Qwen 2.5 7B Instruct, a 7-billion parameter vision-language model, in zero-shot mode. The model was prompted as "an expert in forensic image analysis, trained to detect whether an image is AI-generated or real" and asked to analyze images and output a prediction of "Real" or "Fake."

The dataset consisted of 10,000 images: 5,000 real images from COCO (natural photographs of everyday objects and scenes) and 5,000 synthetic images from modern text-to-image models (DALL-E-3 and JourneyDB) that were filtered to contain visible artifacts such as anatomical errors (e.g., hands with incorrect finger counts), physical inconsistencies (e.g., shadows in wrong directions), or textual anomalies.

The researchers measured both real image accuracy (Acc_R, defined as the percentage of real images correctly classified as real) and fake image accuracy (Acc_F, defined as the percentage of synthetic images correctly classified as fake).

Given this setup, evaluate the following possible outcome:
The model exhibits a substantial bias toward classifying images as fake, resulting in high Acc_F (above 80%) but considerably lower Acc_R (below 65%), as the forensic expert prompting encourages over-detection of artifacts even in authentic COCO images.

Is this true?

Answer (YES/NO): NO